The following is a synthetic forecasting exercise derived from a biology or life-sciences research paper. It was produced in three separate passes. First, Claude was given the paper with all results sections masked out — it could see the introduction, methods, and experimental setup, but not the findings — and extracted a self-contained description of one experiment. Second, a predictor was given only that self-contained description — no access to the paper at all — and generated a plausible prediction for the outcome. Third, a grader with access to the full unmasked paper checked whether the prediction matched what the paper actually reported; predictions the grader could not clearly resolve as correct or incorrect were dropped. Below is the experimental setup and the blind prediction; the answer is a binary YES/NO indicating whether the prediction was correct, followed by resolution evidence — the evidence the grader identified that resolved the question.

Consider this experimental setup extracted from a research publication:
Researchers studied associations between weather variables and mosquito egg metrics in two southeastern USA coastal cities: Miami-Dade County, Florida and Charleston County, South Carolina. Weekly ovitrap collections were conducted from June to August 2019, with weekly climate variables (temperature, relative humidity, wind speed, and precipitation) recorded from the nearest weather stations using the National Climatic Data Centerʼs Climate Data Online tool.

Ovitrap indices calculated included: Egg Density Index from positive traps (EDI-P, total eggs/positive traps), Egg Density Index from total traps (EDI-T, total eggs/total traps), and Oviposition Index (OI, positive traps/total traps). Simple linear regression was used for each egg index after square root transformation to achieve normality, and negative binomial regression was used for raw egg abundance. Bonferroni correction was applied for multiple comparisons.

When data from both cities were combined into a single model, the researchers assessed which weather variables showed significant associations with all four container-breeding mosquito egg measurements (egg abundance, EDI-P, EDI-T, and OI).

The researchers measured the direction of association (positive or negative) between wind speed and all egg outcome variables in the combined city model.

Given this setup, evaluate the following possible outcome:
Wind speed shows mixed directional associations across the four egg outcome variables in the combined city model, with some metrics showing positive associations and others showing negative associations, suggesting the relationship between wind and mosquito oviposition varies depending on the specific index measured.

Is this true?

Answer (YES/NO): NO